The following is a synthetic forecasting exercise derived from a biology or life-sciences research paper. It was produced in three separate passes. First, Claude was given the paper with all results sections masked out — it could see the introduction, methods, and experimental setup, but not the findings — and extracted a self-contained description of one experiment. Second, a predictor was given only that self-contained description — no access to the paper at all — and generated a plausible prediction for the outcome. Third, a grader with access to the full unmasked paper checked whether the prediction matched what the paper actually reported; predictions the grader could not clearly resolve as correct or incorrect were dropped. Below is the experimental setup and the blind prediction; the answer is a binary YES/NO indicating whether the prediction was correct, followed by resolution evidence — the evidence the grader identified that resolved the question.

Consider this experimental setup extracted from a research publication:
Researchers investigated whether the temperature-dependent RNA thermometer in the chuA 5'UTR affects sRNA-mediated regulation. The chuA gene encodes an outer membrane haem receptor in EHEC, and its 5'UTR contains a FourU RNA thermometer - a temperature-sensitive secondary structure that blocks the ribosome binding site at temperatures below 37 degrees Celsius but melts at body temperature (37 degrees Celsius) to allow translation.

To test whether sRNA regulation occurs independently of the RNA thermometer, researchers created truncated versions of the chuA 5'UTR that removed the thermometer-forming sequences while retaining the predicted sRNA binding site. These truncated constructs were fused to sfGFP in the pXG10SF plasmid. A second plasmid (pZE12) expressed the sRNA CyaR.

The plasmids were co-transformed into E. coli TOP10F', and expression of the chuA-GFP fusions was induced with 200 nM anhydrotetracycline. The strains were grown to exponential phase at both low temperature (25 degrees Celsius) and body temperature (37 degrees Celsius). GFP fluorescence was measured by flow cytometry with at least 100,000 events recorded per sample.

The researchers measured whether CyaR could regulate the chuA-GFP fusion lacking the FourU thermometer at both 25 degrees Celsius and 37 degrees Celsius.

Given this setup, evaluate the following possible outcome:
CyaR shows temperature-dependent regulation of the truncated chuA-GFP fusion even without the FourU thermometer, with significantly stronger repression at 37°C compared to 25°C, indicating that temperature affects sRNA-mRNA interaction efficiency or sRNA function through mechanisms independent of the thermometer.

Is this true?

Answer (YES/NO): NO